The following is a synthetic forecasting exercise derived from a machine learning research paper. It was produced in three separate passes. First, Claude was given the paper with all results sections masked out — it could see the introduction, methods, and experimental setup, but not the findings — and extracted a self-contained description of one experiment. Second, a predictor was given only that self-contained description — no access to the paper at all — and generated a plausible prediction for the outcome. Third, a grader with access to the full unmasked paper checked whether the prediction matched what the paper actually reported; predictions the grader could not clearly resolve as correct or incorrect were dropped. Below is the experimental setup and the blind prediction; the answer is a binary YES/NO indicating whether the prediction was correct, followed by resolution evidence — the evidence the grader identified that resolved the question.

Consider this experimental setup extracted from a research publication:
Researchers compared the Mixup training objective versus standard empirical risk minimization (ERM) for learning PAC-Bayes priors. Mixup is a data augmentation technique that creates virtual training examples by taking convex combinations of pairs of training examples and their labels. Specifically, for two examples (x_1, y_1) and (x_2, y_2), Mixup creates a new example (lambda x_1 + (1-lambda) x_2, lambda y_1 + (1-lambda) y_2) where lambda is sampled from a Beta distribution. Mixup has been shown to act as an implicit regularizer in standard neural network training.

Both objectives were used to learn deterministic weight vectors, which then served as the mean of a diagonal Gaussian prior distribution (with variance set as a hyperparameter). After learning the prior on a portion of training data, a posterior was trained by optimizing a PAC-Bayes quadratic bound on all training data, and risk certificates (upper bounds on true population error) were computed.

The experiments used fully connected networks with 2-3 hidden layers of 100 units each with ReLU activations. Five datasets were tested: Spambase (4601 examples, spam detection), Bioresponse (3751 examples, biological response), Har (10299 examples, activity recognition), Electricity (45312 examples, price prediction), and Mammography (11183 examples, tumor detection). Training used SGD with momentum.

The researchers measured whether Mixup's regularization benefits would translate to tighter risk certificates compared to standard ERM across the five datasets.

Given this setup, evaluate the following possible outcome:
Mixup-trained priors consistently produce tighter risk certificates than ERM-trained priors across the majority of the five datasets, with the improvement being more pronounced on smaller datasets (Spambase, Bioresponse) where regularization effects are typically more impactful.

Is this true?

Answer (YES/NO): NO